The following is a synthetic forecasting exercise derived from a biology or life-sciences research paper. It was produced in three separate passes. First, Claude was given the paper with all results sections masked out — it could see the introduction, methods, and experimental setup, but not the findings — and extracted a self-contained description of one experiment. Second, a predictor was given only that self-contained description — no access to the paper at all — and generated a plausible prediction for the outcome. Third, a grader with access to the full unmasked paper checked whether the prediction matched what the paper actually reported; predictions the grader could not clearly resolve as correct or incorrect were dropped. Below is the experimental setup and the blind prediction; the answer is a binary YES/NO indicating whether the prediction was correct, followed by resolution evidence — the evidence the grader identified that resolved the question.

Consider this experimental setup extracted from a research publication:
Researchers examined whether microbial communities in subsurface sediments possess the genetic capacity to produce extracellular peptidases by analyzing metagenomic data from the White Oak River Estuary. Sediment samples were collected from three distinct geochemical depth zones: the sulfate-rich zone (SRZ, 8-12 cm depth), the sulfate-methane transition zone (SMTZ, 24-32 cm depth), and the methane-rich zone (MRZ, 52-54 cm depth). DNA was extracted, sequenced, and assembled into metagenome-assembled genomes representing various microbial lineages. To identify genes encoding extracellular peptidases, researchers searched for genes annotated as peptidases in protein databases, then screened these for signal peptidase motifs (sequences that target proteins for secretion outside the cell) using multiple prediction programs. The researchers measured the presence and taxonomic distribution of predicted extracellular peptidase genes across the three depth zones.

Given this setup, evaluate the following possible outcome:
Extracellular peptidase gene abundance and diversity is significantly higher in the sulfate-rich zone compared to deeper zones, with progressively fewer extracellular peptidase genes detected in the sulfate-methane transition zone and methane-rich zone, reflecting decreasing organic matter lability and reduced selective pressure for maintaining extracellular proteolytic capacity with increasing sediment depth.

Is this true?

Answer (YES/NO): NO